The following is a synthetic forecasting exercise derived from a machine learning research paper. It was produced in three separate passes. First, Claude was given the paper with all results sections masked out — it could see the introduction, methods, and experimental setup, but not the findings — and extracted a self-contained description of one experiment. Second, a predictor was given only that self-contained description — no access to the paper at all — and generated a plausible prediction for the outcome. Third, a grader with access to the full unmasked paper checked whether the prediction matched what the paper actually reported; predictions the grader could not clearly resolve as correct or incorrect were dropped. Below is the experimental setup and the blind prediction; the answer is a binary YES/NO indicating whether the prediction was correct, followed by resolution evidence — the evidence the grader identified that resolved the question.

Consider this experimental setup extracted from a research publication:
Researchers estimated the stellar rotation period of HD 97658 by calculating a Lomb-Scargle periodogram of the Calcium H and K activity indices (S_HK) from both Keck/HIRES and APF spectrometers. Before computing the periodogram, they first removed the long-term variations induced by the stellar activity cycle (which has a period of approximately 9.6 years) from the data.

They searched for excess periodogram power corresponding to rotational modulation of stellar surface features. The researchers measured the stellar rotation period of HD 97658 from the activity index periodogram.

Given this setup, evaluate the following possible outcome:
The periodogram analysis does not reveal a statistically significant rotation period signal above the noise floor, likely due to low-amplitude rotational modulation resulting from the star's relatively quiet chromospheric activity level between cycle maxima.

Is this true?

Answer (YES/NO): NO